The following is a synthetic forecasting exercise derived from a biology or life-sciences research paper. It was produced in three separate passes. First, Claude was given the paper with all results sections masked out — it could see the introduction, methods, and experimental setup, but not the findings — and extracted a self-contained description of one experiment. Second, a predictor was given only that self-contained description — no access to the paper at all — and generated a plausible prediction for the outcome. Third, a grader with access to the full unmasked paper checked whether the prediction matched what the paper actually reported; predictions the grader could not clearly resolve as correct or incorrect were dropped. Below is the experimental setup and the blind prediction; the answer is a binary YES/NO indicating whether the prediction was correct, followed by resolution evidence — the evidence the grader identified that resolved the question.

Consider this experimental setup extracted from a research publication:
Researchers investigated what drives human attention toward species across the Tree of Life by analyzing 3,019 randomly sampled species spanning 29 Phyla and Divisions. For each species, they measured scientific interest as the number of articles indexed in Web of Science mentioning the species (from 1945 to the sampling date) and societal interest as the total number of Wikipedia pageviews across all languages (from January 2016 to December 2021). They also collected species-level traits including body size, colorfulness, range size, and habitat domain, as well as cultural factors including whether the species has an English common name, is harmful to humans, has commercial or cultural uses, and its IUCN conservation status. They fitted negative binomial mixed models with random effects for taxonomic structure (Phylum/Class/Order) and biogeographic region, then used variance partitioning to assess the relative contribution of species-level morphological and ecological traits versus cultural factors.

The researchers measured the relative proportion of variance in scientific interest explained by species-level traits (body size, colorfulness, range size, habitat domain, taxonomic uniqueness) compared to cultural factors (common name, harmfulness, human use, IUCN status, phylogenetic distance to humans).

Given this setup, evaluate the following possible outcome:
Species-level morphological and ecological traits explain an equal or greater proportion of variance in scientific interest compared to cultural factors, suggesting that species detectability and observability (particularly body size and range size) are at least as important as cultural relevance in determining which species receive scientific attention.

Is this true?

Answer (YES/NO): NO